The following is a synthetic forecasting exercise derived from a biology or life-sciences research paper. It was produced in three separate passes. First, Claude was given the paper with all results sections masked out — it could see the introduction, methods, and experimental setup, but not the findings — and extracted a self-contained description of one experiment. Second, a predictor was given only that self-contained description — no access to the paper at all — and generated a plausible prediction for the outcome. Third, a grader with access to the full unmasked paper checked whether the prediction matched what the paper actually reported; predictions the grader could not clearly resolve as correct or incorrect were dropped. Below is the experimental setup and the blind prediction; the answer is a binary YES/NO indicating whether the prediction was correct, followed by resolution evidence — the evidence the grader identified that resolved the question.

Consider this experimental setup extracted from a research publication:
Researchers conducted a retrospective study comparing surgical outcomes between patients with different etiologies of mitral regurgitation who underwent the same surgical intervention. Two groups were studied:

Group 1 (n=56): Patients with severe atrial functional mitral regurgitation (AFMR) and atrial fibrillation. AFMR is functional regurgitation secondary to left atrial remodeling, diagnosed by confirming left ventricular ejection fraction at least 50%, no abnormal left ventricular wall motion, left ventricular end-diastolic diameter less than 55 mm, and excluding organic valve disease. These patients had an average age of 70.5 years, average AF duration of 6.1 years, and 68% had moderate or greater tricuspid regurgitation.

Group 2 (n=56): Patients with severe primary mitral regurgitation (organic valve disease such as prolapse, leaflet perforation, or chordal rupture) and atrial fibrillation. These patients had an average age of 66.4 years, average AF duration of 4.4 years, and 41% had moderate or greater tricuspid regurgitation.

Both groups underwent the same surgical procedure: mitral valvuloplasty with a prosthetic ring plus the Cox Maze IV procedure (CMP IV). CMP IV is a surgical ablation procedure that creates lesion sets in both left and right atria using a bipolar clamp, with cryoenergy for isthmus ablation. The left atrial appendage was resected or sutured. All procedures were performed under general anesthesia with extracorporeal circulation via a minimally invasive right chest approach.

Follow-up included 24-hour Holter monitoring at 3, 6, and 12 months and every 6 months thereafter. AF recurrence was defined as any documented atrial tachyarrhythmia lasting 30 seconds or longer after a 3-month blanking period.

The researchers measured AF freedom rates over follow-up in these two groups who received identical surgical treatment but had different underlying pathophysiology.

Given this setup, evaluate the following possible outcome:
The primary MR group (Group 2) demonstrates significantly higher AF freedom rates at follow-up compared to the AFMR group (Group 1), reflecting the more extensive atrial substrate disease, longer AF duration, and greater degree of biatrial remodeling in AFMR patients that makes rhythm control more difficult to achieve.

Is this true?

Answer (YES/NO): NO